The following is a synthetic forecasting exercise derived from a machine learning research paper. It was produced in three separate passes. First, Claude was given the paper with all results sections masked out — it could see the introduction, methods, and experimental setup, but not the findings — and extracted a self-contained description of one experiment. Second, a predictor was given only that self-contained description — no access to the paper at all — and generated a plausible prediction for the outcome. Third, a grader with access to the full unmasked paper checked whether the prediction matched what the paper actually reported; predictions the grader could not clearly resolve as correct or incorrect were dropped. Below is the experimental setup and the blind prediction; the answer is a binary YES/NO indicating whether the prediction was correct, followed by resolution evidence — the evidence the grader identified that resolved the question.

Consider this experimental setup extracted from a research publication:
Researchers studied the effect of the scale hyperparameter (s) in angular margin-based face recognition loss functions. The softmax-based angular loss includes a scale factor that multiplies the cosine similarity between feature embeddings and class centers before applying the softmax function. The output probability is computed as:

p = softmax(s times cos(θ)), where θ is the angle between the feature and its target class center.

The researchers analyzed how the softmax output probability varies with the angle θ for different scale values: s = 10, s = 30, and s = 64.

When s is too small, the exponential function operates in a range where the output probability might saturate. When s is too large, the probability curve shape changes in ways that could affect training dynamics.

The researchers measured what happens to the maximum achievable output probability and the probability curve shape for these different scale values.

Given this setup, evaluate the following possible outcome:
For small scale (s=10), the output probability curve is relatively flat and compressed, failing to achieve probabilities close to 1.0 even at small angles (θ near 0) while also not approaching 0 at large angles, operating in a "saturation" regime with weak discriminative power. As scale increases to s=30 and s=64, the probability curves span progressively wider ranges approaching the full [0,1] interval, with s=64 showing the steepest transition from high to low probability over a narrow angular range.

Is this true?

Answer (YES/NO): NO